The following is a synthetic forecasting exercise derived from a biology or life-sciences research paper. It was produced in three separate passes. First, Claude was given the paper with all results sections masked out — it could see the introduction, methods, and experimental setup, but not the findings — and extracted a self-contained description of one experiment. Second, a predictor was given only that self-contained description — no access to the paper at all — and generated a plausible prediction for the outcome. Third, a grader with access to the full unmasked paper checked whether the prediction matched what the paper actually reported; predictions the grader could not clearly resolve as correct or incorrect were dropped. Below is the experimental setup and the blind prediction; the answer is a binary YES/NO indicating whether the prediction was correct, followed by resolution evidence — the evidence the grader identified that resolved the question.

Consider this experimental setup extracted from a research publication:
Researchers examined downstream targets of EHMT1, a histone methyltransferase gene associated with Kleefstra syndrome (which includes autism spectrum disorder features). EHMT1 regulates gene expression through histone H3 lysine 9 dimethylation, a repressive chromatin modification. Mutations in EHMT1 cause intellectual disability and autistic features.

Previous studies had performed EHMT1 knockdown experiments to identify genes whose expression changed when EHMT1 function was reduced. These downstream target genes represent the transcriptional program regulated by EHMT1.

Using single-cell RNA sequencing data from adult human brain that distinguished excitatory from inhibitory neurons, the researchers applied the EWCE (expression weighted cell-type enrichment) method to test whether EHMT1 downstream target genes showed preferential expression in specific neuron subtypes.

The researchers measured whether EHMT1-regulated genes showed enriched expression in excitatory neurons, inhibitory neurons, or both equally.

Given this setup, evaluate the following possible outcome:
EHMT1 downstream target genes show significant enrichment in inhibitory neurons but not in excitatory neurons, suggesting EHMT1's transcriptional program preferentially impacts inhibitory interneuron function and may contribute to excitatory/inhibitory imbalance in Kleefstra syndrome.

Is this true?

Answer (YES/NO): YES